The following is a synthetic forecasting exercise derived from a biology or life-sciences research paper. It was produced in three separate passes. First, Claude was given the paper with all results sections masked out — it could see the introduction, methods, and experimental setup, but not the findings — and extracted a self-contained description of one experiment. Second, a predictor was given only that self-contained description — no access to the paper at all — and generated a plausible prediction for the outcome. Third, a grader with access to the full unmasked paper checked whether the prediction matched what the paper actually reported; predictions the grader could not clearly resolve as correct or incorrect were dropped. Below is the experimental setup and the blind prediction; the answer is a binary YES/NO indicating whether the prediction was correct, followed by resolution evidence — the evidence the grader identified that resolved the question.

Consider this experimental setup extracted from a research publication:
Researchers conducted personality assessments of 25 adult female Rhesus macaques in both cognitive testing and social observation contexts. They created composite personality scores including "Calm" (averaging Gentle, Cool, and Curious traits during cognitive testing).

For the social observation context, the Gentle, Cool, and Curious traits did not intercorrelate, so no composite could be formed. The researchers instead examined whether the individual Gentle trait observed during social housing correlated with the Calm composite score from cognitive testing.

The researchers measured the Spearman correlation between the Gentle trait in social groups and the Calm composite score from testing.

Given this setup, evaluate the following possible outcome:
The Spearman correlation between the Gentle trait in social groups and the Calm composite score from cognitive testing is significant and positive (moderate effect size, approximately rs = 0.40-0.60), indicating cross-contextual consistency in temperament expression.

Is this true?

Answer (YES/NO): YES